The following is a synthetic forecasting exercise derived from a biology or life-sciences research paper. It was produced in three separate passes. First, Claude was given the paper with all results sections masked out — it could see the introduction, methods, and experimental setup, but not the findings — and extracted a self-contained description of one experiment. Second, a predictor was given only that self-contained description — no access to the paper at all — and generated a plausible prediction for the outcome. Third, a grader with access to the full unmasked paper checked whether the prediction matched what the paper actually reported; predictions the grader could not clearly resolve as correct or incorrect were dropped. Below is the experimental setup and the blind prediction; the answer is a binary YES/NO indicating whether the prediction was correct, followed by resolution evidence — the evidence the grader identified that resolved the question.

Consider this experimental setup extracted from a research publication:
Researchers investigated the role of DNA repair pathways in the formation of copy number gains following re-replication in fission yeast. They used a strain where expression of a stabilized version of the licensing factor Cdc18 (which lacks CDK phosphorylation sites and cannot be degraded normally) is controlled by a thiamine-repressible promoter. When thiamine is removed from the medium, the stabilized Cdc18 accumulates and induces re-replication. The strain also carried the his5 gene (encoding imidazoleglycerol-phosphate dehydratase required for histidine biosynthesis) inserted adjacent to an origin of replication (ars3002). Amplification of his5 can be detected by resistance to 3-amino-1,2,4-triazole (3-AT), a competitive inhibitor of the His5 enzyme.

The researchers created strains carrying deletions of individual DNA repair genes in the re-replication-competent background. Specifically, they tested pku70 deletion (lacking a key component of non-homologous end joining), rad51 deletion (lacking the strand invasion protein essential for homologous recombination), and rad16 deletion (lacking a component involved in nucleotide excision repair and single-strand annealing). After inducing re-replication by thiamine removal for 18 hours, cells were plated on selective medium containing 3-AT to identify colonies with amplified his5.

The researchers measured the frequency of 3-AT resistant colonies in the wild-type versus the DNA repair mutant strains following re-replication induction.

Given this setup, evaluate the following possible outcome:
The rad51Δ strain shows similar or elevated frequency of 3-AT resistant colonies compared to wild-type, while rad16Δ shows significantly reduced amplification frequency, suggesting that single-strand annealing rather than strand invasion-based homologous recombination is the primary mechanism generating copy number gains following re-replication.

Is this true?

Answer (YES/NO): NO